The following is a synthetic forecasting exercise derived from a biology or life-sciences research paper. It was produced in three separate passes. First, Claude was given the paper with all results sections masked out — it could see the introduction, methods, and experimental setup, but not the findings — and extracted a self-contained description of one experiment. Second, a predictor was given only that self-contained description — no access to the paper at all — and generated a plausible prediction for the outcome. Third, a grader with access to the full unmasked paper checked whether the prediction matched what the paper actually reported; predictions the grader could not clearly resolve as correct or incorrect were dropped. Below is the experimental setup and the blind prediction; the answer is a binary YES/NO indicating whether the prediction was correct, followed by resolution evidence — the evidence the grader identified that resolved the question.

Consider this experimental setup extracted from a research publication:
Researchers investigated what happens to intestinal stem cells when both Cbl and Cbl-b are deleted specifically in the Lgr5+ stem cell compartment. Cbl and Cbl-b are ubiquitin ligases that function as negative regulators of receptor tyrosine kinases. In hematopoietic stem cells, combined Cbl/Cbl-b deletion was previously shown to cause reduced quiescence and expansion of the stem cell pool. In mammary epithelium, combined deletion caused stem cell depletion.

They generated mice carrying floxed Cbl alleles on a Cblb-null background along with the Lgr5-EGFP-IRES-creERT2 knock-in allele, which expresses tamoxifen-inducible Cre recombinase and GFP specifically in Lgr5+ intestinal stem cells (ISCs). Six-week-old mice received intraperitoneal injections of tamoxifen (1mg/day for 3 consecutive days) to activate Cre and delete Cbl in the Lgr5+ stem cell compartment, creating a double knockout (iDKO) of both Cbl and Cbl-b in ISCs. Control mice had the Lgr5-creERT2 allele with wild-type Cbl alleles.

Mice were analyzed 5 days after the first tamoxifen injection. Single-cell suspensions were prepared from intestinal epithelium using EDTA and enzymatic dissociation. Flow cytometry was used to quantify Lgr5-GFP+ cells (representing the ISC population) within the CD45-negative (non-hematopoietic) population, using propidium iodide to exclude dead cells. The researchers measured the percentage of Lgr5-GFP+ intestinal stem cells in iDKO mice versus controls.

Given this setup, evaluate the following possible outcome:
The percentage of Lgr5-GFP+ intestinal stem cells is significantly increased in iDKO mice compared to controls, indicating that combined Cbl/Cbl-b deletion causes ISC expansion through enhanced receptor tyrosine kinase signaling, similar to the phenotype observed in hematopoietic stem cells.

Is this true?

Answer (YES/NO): NO